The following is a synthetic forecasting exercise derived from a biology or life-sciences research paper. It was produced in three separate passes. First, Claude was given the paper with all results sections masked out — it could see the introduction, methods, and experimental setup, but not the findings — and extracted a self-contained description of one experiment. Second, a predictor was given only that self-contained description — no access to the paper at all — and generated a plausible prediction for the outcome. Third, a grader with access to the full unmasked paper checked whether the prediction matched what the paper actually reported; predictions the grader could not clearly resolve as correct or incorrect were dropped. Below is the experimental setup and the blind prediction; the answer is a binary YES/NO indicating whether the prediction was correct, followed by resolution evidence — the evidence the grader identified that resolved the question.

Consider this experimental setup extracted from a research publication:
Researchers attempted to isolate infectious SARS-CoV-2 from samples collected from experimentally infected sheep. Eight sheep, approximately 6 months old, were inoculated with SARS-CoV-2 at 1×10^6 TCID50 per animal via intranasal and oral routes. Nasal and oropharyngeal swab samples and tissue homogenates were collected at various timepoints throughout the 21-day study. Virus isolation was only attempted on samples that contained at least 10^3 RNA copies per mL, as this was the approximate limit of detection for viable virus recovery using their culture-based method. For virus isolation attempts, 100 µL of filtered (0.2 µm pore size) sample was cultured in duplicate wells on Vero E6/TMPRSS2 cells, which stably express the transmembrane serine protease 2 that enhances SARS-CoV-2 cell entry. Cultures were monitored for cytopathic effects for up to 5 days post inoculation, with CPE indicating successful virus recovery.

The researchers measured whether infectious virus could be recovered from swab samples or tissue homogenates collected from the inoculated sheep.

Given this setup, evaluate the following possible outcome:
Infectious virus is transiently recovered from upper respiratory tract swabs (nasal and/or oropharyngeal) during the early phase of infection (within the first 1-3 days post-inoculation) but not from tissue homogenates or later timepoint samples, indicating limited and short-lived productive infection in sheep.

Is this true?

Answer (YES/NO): NO